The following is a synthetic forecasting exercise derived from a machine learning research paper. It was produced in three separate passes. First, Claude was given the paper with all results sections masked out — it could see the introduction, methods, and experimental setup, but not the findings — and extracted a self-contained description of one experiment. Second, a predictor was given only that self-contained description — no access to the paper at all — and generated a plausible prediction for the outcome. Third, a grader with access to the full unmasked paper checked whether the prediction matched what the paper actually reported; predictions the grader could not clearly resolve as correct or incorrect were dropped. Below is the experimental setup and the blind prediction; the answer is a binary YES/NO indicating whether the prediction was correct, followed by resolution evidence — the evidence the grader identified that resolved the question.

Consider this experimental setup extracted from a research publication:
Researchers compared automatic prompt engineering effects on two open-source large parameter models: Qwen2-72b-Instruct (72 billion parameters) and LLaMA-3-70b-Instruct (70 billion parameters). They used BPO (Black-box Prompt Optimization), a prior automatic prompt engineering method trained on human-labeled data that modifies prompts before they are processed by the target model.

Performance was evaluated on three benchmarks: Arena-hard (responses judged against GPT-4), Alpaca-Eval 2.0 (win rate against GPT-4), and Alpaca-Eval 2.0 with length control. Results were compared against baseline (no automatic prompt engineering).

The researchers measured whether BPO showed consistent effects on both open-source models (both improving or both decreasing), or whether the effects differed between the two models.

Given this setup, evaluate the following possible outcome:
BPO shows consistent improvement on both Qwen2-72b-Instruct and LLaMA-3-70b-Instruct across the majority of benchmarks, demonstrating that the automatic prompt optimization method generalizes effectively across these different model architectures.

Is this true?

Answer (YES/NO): NO